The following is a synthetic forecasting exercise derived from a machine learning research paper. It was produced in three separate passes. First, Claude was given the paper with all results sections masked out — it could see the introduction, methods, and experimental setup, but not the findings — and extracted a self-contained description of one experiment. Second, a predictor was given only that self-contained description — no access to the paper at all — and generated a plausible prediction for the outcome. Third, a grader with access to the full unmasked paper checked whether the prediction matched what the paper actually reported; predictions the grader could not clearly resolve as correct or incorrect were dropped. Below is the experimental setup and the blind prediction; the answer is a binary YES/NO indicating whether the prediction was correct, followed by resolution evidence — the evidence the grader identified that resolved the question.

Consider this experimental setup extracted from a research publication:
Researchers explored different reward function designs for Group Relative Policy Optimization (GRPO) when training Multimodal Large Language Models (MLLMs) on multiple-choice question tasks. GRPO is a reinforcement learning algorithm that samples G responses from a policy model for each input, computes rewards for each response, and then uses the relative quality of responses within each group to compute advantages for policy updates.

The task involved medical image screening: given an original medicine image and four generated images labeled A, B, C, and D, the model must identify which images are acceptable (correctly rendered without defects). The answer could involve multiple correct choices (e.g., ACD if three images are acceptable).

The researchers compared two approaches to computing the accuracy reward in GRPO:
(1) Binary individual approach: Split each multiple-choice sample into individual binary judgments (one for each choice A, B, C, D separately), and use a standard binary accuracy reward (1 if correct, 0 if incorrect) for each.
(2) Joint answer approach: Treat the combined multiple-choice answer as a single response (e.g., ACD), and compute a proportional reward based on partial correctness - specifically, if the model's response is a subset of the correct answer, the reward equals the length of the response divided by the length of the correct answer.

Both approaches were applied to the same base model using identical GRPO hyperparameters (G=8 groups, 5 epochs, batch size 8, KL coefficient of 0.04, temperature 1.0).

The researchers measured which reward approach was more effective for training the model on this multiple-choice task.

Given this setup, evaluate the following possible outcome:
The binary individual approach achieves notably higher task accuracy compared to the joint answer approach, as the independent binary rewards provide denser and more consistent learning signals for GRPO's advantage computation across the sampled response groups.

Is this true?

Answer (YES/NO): NO